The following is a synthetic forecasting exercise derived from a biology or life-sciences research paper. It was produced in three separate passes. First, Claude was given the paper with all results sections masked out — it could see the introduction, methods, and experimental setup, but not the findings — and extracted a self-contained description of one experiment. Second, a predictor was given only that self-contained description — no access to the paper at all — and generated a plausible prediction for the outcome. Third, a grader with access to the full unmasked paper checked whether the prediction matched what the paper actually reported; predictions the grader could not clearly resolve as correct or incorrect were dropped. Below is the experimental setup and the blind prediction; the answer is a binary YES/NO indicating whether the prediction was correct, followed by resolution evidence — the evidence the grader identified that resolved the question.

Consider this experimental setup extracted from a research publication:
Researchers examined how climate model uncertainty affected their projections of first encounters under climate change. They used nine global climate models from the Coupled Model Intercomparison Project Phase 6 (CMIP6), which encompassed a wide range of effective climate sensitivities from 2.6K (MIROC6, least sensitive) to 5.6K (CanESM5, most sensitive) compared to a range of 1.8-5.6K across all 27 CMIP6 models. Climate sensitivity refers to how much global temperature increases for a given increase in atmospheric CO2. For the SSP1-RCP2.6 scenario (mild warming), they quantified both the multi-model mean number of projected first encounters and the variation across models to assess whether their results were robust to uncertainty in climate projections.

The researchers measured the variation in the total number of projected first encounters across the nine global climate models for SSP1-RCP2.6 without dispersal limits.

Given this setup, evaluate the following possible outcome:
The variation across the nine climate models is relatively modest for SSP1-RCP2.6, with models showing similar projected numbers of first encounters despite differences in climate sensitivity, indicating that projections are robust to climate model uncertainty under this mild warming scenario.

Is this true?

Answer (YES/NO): YES